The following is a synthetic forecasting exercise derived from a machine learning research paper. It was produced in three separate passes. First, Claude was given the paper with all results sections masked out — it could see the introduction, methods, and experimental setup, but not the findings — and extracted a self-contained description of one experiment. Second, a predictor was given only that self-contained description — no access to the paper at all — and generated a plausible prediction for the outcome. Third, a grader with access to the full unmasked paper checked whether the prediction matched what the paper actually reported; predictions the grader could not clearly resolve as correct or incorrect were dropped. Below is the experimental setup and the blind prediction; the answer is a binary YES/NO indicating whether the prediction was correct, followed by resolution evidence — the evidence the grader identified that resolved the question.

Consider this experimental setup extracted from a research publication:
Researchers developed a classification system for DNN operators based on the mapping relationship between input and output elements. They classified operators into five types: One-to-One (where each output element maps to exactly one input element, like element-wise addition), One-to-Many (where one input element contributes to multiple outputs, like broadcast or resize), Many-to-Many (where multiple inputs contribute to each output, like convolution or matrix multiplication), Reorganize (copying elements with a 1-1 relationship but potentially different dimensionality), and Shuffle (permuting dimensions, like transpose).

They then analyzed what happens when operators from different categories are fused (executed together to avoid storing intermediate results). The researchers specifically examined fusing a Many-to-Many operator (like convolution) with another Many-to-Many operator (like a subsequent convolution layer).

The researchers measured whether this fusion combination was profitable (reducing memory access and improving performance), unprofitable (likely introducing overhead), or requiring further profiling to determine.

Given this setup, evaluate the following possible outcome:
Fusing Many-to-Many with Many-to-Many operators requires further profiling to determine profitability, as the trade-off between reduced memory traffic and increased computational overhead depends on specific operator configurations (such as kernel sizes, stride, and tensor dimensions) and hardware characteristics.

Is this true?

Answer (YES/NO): NO